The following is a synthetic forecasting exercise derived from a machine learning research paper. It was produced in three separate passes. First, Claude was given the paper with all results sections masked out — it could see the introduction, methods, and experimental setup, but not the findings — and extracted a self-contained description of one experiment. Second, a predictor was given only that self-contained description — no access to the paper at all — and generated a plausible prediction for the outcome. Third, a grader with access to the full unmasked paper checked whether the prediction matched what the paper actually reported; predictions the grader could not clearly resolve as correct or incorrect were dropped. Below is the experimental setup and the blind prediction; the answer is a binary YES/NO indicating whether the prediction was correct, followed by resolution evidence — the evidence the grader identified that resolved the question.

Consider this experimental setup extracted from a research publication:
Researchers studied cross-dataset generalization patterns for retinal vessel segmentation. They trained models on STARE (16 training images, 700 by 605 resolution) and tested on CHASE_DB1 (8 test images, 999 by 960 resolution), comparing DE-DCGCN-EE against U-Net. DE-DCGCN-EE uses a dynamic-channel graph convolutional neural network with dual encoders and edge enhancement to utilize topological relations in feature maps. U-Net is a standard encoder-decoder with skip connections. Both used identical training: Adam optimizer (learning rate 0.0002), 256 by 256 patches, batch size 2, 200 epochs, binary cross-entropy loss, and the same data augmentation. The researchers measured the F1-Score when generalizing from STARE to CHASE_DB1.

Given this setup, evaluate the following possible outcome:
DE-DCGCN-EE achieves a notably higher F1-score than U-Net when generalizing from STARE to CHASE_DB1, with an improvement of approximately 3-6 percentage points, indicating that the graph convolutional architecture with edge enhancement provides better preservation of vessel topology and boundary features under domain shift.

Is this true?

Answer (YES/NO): NO